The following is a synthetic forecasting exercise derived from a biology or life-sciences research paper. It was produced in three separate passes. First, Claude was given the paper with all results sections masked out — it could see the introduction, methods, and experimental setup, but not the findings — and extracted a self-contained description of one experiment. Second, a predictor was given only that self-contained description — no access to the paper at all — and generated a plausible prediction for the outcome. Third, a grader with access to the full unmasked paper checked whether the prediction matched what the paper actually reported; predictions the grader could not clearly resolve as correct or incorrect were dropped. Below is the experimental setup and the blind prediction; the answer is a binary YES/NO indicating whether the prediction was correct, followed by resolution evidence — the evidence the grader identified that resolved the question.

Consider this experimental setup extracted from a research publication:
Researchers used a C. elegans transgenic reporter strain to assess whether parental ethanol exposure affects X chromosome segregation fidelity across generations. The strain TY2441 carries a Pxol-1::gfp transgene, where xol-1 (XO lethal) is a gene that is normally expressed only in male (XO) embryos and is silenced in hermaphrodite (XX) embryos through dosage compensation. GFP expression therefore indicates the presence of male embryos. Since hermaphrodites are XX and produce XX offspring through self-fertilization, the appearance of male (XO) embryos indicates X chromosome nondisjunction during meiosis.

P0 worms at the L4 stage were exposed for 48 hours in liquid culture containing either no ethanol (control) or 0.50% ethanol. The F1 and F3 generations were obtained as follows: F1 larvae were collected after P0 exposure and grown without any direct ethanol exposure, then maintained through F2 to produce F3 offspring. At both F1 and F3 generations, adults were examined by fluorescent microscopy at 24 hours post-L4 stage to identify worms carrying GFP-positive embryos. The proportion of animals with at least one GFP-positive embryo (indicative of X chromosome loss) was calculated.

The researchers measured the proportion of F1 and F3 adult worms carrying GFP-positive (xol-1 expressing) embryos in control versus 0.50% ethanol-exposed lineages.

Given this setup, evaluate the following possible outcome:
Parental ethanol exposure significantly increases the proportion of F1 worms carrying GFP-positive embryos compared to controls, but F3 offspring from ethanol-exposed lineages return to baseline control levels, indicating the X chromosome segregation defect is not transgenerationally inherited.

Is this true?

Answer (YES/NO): NO